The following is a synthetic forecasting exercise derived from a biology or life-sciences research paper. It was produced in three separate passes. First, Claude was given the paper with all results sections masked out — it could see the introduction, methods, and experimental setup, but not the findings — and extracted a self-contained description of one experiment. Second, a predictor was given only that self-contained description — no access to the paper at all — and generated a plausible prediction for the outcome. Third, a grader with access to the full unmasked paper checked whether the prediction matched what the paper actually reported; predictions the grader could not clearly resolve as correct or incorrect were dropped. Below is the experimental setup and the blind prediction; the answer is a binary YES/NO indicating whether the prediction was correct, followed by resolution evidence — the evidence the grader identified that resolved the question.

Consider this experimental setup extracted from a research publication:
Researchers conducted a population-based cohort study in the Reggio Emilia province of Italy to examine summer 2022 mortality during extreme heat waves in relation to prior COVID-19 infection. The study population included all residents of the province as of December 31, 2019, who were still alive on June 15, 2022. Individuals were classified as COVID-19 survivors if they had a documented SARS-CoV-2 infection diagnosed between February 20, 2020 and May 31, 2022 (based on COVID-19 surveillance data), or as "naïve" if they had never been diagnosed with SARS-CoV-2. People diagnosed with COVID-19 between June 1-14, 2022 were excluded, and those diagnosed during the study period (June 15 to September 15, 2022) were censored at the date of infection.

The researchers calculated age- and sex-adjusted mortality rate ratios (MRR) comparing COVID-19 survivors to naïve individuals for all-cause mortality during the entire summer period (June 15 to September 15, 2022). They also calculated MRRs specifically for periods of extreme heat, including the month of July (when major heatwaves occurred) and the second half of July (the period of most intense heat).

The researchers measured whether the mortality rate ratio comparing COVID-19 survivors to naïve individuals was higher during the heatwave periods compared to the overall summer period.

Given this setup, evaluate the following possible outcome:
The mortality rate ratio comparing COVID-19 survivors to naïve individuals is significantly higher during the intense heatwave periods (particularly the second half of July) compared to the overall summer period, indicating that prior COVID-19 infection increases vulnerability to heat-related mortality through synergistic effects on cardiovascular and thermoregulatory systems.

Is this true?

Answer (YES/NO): NO